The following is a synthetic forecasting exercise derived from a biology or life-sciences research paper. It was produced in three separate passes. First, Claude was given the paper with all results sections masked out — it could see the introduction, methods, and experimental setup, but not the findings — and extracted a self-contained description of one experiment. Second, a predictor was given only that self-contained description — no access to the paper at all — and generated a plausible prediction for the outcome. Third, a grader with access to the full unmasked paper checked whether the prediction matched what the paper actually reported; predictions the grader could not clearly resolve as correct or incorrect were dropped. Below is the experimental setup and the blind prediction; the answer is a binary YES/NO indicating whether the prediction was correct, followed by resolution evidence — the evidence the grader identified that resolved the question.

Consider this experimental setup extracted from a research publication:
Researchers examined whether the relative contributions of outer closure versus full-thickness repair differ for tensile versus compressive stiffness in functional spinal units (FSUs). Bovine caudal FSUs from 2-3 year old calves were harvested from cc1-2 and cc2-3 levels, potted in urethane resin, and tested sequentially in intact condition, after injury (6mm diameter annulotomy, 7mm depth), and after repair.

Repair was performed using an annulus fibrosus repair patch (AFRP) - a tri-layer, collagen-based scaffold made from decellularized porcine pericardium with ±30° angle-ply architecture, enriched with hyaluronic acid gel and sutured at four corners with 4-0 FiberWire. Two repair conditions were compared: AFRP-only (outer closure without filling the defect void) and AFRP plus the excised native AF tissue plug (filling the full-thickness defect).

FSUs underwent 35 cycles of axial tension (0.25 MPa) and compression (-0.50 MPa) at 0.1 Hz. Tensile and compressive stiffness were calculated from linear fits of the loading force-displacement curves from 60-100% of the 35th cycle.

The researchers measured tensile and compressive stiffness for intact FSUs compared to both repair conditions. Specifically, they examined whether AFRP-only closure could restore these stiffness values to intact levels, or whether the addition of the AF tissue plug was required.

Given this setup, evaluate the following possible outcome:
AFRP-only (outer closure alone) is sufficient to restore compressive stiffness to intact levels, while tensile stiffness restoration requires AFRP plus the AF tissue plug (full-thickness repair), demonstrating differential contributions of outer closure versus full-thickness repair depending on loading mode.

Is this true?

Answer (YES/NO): NO